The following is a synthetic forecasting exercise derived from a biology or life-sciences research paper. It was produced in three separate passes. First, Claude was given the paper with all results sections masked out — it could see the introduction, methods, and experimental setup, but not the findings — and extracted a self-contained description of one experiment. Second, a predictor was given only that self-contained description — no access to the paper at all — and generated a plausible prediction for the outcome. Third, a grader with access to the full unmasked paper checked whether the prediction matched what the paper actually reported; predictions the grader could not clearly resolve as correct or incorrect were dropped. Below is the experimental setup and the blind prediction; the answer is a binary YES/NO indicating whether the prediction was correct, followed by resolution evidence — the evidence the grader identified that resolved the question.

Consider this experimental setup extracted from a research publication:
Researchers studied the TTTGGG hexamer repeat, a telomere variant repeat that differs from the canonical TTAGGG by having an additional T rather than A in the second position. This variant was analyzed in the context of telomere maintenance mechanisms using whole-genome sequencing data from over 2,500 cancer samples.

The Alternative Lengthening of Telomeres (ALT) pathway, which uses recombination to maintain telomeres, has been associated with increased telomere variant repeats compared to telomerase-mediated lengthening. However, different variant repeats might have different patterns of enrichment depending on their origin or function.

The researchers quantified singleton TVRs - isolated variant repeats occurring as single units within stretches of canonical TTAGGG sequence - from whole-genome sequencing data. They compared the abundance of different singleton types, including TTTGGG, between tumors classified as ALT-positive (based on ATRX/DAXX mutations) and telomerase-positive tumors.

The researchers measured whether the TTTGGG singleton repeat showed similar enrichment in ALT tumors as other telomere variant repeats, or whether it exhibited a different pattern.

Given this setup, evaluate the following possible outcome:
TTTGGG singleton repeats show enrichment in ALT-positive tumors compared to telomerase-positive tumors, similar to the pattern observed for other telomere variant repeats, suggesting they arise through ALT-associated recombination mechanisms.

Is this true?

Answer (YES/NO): NO